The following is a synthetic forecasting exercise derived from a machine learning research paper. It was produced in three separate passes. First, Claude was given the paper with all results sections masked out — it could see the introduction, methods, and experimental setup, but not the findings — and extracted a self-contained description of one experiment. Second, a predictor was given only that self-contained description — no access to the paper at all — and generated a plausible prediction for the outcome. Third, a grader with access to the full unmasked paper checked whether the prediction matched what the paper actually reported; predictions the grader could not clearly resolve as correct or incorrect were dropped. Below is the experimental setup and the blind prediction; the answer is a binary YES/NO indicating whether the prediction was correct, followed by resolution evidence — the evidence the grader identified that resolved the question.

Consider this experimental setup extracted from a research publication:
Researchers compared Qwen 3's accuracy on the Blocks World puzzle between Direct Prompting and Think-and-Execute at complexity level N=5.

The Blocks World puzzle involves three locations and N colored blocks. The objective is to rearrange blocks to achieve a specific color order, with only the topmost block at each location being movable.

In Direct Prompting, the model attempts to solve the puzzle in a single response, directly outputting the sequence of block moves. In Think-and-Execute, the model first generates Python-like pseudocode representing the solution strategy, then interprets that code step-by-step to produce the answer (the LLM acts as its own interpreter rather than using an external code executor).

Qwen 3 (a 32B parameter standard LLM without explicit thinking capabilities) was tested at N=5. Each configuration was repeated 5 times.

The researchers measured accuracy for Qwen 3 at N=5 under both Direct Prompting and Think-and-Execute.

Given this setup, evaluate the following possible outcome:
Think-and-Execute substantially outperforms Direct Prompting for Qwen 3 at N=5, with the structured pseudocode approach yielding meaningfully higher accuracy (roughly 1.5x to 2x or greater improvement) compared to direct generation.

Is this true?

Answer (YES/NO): YES